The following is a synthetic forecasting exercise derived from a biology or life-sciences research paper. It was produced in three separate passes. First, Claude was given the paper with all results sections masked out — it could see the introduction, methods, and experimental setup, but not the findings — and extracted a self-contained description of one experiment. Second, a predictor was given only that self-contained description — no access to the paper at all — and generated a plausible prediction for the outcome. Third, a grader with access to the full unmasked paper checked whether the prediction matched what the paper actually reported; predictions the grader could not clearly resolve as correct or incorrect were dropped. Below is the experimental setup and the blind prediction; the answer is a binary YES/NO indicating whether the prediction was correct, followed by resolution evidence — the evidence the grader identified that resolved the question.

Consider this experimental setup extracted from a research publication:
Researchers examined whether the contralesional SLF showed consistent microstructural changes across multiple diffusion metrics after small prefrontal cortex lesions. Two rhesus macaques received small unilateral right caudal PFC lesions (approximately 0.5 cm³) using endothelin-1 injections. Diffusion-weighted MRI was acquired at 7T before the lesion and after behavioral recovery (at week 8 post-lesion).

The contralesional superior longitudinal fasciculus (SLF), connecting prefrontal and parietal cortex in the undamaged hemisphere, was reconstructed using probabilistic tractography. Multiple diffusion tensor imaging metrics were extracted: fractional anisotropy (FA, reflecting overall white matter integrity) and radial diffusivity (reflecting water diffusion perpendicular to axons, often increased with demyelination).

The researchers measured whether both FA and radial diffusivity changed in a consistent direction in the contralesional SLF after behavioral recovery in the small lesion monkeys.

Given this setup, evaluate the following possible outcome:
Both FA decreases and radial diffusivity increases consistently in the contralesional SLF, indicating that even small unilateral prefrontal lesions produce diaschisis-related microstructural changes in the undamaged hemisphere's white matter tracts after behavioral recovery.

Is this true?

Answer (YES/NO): NO